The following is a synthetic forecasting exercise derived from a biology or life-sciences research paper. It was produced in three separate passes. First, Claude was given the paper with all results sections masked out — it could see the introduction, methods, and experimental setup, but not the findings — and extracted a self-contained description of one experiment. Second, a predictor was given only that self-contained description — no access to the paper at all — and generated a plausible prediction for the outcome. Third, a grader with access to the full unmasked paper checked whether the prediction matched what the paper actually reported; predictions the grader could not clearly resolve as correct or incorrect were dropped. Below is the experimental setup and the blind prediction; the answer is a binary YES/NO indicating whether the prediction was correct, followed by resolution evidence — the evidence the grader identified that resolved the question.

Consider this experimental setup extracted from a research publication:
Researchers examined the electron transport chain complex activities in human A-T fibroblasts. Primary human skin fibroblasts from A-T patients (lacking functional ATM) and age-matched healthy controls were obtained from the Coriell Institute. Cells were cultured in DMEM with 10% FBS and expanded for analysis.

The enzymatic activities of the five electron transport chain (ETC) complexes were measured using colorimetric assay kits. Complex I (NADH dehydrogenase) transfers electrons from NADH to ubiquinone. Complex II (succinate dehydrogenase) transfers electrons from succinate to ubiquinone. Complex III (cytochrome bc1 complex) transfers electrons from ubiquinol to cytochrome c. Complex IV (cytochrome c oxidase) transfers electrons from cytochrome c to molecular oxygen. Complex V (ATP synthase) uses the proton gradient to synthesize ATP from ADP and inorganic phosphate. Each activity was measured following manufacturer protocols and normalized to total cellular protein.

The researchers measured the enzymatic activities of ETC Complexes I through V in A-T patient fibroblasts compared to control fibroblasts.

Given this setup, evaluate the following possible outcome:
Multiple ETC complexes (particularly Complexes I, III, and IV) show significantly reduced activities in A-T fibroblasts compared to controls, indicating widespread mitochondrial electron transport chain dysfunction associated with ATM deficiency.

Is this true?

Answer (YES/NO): YES